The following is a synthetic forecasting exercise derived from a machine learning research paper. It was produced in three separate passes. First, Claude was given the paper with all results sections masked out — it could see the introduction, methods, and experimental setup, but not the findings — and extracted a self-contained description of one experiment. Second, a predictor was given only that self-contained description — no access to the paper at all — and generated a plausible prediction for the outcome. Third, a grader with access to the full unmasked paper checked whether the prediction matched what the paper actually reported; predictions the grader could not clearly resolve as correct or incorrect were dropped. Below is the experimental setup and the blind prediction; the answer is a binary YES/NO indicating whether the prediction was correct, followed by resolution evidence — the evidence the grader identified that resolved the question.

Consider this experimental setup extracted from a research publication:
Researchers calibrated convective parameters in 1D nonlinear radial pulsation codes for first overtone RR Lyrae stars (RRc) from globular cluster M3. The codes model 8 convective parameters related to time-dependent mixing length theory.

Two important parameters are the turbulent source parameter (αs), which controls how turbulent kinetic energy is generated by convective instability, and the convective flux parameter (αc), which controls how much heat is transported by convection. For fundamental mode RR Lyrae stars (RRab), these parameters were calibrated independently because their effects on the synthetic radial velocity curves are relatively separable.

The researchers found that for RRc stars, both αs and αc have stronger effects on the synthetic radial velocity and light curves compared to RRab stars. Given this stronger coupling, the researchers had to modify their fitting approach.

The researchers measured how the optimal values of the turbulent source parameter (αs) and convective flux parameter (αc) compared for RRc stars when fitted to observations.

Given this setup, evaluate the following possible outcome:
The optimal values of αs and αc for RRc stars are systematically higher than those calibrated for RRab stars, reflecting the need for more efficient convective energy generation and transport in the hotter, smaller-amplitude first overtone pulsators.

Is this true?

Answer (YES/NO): NO